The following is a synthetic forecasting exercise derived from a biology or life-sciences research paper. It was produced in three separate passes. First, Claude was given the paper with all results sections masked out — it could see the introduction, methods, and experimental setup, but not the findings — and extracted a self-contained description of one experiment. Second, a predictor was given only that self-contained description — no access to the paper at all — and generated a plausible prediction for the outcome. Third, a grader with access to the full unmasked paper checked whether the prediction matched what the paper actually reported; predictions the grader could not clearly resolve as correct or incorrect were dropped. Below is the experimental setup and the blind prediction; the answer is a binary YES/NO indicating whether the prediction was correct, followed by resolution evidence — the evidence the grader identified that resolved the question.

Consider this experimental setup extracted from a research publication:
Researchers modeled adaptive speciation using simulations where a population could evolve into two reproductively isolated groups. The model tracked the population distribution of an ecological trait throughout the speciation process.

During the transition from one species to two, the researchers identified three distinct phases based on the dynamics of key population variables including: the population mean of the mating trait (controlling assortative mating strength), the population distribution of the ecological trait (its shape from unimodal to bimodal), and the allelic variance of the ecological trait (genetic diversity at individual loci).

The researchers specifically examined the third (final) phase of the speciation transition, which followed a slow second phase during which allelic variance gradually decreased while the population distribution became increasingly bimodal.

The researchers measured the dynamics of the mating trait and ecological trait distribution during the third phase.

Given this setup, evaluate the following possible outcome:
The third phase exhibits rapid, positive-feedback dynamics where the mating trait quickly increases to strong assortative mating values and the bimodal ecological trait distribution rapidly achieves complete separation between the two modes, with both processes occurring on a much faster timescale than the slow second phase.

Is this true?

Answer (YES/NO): YES